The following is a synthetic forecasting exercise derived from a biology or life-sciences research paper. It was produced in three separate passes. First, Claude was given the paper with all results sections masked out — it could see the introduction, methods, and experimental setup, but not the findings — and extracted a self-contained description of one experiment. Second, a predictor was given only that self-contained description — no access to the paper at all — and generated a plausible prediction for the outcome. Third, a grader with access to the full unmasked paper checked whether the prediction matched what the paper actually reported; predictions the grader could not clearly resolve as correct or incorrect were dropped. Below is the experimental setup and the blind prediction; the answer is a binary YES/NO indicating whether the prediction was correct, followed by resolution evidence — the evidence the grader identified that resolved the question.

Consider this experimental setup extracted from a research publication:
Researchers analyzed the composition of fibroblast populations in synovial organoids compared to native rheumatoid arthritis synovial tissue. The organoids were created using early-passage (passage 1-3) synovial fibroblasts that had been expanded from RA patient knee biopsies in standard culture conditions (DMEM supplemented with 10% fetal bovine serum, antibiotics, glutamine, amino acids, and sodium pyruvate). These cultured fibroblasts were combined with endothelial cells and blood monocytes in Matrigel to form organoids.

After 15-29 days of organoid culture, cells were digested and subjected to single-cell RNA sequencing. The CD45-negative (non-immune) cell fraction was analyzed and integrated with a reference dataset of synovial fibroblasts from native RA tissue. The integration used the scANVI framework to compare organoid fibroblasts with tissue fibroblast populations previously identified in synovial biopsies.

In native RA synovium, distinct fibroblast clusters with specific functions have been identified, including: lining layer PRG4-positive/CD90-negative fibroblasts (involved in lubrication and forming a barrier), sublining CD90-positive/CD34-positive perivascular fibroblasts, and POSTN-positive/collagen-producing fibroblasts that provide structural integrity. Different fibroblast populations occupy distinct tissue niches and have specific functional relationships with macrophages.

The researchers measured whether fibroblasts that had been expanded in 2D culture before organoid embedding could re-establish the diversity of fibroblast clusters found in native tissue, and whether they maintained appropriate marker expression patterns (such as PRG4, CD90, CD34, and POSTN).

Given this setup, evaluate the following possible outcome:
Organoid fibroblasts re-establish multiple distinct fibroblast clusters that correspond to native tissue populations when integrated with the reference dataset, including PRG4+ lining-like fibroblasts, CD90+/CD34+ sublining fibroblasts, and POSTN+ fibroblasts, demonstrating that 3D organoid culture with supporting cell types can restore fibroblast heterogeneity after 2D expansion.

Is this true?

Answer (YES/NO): YES